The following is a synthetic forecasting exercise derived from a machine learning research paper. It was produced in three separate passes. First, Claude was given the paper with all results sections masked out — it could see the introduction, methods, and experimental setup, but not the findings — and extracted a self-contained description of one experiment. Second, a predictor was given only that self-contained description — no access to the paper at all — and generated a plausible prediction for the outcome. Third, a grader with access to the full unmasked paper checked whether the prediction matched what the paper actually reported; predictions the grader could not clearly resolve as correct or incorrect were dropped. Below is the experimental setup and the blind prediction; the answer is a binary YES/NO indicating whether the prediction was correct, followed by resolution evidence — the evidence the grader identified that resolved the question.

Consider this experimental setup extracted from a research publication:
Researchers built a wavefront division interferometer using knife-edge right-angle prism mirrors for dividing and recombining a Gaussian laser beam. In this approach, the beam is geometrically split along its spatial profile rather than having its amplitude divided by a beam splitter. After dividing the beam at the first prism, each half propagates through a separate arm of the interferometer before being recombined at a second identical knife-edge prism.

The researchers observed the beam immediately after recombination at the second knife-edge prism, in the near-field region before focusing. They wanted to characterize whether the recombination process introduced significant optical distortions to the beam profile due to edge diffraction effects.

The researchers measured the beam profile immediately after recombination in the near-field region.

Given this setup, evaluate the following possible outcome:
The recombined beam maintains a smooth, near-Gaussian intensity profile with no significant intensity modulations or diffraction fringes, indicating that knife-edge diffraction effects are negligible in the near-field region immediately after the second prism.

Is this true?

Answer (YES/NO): NO